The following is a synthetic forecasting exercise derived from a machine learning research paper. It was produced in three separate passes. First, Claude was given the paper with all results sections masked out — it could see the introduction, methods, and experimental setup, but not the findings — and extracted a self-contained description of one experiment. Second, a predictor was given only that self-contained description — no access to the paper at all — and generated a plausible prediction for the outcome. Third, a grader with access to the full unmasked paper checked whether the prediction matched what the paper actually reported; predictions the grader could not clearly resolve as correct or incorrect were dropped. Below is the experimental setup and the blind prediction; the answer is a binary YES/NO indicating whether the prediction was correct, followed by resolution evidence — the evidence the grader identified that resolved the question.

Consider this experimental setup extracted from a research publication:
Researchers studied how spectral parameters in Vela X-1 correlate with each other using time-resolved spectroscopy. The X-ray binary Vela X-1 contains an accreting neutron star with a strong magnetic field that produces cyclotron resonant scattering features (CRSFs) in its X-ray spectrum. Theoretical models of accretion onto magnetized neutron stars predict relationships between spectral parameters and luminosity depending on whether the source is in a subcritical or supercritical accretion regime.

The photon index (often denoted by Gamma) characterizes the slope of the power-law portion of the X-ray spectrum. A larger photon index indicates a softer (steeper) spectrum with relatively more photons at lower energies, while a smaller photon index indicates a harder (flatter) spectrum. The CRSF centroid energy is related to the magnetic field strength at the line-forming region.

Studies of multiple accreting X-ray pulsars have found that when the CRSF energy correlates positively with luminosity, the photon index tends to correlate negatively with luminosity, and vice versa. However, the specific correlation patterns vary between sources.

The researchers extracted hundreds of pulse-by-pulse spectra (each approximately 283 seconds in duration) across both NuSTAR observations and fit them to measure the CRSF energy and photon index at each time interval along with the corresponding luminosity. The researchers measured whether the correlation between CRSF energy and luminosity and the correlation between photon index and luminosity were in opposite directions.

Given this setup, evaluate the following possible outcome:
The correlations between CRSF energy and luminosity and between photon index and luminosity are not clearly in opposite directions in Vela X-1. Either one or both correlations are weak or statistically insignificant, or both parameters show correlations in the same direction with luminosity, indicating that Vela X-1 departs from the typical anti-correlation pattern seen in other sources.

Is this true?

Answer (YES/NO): YES